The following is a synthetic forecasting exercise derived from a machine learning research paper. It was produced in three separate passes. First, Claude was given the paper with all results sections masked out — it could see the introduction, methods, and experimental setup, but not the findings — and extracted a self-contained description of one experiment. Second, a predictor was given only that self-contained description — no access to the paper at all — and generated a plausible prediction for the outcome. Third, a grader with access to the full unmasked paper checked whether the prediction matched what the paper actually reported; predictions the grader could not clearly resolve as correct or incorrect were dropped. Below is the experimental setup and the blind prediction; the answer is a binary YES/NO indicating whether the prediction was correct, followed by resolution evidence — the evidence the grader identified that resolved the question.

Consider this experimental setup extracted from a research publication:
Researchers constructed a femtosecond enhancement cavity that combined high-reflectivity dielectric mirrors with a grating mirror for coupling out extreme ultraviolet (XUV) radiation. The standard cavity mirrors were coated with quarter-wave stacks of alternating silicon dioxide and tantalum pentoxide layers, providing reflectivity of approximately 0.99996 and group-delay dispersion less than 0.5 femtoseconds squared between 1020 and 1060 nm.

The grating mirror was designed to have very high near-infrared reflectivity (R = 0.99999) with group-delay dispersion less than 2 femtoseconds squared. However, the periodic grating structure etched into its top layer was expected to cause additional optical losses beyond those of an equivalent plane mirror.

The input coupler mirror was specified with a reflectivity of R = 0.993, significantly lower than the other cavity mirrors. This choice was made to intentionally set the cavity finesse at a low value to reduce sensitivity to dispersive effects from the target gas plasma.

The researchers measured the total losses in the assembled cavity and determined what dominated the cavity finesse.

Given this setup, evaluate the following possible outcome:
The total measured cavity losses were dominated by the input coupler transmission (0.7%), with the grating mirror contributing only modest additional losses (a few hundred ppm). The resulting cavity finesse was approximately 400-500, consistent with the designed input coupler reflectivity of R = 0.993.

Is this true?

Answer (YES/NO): NO